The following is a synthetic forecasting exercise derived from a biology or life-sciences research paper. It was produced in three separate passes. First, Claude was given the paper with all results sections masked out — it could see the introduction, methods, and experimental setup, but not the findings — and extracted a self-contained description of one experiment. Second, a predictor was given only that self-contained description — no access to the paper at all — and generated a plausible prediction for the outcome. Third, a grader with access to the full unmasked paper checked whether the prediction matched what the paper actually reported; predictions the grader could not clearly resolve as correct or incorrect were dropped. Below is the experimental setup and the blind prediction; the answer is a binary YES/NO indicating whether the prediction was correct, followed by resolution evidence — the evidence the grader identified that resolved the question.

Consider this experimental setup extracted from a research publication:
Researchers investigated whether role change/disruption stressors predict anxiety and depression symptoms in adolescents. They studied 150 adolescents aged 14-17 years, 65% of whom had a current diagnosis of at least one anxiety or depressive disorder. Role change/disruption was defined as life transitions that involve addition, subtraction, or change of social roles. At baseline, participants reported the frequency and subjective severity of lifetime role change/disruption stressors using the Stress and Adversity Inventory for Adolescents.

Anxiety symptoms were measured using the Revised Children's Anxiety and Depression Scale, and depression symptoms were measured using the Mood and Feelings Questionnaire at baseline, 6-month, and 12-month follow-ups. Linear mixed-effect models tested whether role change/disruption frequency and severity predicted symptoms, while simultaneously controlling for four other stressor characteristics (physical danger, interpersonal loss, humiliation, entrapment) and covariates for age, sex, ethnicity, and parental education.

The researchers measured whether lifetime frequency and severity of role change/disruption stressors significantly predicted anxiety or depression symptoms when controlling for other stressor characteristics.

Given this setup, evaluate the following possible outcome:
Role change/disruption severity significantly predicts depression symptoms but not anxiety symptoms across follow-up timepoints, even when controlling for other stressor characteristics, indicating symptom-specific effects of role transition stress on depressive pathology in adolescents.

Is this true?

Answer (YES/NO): NO